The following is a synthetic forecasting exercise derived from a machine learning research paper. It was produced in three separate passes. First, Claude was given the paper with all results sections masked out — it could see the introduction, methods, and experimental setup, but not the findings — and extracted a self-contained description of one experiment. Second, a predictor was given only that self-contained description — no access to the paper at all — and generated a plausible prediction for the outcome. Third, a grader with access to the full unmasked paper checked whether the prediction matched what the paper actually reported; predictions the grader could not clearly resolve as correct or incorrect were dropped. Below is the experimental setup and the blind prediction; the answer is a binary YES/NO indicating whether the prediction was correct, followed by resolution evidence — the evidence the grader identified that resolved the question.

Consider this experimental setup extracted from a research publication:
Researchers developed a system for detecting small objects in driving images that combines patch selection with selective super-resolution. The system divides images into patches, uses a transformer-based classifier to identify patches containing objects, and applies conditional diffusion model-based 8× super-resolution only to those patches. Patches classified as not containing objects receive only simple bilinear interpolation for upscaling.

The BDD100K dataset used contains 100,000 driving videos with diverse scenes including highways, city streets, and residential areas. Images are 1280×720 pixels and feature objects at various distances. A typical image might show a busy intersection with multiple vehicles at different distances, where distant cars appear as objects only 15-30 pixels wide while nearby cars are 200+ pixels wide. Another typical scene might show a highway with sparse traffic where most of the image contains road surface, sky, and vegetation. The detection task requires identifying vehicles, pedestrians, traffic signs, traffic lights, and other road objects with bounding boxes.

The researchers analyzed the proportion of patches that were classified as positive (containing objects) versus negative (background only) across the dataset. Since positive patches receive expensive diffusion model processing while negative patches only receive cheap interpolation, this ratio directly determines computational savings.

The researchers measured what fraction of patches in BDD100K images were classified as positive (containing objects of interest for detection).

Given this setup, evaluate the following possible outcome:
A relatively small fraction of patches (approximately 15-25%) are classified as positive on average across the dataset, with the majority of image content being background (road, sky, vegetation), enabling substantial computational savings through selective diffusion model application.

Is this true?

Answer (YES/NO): YES